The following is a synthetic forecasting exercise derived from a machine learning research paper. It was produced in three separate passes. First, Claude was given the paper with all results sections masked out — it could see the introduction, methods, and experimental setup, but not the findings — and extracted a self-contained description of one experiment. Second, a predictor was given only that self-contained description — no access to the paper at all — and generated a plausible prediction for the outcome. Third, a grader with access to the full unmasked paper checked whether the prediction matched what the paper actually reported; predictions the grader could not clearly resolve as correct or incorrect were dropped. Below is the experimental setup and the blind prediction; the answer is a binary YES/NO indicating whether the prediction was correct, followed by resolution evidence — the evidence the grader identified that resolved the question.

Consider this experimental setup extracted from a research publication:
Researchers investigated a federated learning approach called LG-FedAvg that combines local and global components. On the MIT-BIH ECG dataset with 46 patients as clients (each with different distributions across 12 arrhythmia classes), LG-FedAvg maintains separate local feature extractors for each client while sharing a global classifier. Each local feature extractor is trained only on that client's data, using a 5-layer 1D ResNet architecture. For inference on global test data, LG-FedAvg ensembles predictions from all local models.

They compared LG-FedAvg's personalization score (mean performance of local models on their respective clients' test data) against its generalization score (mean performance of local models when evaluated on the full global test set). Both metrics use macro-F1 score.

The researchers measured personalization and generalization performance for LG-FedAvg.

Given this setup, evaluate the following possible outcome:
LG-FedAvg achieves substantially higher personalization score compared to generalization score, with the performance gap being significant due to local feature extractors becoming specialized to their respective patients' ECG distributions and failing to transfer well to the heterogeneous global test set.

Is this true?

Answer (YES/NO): YES